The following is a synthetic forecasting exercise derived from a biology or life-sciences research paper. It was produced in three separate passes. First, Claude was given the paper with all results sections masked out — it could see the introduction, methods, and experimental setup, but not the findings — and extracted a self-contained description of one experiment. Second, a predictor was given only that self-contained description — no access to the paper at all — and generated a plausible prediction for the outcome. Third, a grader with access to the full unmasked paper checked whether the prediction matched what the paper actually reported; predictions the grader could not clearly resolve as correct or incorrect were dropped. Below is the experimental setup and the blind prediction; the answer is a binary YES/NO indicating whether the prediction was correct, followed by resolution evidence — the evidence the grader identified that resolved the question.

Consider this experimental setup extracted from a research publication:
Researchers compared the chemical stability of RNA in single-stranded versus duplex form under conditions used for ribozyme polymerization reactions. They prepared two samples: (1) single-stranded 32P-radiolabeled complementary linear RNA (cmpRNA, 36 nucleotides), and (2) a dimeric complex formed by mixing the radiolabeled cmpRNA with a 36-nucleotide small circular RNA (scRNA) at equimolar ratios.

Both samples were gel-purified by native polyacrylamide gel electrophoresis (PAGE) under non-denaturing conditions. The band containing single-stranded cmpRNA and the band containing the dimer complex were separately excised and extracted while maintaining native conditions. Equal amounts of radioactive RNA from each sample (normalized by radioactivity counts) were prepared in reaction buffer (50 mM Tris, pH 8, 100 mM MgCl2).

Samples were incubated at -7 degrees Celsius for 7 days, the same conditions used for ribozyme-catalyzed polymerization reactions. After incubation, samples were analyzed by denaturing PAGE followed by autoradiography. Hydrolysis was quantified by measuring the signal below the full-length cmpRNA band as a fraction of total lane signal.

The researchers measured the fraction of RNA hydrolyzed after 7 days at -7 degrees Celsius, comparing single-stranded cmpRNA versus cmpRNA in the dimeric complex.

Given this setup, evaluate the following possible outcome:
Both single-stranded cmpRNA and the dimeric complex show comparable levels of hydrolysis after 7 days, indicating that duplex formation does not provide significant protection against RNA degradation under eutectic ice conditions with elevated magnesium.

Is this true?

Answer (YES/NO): NO